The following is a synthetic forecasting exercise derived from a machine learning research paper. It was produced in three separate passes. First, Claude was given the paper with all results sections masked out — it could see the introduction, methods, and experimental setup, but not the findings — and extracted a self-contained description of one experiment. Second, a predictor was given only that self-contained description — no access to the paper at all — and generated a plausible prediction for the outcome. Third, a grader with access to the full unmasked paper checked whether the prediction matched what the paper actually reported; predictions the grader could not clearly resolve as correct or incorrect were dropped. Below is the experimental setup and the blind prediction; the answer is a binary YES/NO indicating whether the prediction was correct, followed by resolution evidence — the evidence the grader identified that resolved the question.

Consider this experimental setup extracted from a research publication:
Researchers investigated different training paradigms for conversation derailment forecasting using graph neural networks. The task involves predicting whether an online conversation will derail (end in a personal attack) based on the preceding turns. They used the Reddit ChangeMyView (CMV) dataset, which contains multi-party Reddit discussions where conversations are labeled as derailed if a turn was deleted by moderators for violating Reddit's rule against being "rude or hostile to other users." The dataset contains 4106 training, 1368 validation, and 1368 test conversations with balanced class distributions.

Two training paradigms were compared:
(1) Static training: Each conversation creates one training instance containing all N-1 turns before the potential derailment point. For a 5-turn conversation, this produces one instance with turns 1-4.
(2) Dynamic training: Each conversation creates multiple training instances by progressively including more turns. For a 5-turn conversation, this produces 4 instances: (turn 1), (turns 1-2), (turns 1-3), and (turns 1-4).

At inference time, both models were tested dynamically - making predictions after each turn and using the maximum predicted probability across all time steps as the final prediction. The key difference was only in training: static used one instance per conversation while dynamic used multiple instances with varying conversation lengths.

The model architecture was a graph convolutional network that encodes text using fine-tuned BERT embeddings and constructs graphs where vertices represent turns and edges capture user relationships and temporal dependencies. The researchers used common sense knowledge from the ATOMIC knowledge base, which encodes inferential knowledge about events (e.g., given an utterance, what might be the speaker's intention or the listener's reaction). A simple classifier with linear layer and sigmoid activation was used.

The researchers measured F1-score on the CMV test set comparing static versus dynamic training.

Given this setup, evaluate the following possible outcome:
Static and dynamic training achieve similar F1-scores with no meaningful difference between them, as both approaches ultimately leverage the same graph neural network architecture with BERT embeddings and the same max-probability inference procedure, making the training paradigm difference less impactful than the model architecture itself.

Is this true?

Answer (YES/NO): NO